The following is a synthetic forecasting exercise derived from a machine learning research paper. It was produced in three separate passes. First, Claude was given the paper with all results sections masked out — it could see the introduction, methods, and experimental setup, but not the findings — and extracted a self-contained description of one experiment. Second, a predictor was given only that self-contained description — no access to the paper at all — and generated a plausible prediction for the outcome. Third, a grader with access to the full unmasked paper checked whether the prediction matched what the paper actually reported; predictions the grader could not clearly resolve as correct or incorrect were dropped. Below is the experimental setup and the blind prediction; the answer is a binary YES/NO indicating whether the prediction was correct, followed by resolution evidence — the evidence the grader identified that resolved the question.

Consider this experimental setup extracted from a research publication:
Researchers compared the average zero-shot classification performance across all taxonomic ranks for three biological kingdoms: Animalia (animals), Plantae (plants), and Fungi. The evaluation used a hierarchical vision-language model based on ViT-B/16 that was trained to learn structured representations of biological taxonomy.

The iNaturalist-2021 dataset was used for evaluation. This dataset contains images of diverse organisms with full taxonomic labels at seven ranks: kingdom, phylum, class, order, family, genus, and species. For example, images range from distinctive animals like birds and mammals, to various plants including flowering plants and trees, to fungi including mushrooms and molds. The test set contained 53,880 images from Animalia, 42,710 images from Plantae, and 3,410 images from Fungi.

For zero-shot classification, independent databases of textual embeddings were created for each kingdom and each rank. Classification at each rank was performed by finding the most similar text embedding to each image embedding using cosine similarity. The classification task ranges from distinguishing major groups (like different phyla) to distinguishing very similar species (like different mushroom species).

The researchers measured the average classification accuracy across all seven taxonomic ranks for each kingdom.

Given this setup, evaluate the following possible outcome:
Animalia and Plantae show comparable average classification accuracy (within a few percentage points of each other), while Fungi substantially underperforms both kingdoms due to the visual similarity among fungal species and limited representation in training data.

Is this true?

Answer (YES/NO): NO